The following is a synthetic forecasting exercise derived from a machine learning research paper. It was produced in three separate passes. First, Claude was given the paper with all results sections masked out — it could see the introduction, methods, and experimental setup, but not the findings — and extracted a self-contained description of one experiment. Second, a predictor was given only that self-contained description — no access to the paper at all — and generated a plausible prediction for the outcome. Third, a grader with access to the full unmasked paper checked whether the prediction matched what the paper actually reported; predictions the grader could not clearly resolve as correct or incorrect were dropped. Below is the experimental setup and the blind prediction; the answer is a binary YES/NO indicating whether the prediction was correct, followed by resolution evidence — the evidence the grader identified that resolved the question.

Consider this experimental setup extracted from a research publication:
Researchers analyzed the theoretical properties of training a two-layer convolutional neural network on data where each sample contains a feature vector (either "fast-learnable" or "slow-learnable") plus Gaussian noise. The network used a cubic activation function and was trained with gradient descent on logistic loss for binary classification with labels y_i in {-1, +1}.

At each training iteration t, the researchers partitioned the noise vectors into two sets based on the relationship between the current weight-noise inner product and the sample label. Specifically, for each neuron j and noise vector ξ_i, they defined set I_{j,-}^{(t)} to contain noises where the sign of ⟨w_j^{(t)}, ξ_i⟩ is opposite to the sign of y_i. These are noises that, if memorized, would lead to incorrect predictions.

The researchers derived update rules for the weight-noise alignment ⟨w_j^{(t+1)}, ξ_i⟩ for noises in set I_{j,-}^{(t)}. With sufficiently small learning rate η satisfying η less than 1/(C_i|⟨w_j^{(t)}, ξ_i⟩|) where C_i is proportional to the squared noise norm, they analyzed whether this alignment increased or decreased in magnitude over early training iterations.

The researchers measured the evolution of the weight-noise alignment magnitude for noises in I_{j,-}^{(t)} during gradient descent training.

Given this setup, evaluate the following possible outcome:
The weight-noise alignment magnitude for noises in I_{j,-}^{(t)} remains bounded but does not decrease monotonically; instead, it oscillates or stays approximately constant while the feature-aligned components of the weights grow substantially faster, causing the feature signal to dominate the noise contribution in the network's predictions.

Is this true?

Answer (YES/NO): NO